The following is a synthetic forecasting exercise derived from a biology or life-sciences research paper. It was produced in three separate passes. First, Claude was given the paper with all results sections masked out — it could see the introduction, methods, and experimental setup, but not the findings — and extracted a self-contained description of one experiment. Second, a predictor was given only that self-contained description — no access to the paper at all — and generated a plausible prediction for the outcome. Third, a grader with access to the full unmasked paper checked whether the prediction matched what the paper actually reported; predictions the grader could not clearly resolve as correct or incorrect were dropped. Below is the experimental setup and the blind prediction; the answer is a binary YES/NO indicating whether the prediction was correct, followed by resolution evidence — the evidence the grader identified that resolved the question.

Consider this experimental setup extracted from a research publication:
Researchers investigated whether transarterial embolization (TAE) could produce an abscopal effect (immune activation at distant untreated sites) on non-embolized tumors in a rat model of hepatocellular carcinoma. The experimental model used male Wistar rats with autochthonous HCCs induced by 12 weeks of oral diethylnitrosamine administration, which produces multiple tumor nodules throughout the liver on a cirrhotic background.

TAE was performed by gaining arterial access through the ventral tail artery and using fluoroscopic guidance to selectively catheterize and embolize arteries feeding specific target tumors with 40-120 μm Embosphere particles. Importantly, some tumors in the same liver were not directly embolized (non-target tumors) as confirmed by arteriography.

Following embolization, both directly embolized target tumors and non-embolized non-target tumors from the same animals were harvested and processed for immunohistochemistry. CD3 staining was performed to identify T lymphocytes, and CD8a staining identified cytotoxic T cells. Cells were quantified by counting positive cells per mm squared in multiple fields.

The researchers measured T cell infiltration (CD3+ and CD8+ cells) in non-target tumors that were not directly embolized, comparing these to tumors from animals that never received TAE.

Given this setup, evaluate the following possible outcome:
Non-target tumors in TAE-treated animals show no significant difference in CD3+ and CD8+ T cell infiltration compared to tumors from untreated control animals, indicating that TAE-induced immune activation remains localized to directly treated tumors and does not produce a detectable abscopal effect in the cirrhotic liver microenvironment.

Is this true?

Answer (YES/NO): NO